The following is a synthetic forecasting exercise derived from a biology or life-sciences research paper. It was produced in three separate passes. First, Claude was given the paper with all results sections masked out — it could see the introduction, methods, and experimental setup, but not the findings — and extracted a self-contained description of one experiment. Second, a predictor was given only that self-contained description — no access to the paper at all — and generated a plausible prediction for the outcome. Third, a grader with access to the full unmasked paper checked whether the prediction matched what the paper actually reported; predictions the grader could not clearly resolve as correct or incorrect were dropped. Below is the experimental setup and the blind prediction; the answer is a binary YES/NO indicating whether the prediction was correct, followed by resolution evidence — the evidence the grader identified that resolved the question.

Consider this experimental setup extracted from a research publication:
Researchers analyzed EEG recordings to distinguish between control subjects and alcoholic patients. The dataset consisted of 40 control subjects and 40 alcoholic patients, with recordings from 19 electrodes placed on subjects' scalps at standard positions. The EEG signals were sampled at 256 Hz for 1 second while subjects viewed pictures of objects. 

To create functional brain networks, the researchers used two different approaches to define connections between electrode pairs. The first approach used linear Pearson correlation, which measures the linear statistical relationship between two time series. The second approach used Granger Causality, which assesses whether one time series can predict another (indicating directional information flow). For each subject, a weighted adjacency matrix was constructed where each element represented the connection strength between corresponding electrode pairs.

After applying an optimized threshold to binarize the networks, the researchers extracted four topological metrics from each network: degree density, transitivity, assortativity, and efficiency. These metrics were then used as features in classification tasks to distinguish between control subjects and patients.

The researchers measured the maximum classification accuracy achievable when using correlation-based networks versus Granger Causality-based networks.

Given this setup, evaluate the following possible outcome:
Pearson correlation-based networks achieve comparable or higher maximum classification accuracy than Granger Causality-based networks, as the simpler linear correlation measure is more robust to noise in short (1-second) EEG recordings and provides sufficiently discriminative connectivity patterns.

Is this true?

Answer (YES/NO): YES